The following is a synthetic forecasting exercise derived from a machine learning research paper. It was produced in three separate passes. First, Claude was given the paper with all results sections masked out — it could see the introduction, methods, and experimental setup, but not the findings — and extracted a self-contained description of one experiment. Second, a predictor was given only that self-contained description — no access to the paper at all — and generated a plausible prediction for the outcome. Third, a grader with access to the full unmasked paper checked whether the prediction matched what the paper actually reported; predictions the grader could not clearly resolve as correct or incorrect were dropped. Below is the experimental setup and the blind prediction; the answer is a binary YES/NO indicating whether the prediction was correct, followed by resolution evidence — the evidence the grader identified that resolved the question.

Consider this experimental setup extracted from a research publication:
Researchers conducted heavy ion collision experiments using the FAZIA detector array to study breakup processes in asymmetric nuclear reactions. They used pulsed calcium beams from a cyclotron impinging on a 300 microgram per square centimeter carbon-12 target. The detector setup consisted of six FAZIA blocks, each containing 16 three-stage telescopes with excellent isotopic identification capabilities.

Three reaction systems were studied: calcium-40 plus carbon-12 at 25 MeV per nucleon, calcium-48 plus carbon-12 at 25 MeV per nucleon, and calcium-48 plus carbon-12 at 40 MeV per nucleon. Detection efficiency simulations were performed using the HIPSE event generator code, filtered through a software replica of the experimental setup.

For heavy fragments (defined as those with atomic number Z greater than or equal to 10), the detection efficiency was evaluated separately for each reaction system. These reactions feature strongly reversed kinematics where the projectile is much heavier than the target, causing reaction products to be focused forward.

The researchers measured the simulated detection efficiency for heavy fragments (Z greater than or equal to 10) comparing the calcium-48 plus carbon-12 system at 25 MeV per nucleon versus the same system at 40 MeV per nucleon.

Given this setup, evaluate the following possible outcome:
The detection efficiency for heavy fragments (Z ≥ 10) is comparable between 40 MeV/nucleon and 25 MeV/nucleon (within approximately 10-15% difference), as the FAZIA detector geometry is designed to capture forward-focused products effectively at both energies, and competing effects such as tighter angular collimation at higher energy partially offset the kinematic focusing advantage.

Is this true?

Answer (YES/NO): NO